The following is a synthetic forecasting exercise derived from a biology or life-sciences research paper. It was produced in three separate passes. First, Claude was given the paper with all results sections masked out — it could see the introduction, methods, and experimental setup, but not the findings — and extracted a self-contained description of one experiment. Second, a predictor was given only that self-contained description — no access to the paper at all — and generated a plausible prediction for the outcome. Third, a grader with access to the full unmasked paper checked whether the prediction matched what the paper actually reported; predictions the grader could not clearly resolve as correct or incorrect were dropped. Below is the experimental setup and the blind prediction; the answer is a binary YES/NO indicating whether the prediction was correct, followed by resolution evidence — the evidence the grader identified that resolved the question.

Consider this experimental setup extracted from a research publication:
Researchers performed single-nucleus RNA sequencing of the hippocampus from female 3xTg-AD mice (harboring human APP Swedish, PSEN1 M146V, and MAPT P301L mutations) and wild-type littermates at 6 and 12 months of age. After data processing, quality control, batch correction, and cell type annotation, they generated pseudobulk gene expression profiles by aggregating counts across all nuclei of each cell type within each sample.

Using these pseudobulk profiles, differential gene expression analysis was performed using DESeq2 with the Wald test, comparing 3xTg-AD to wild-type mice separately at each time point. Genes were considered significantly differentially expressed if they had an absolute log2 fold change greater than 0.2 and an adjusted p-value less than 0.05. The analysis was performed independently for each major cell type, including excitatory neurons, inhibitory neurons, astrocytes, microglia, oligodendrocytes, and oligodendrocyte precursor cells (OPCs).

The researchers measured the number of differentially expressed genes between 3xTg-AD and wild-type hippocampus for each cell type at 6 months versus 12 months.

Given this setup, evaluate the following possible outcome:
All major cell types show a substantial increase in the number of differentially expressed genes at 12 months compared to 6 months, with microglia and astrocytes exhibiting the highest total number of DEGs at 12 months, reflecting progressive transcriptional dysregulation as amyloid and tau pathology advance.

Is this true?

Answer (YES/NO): NO